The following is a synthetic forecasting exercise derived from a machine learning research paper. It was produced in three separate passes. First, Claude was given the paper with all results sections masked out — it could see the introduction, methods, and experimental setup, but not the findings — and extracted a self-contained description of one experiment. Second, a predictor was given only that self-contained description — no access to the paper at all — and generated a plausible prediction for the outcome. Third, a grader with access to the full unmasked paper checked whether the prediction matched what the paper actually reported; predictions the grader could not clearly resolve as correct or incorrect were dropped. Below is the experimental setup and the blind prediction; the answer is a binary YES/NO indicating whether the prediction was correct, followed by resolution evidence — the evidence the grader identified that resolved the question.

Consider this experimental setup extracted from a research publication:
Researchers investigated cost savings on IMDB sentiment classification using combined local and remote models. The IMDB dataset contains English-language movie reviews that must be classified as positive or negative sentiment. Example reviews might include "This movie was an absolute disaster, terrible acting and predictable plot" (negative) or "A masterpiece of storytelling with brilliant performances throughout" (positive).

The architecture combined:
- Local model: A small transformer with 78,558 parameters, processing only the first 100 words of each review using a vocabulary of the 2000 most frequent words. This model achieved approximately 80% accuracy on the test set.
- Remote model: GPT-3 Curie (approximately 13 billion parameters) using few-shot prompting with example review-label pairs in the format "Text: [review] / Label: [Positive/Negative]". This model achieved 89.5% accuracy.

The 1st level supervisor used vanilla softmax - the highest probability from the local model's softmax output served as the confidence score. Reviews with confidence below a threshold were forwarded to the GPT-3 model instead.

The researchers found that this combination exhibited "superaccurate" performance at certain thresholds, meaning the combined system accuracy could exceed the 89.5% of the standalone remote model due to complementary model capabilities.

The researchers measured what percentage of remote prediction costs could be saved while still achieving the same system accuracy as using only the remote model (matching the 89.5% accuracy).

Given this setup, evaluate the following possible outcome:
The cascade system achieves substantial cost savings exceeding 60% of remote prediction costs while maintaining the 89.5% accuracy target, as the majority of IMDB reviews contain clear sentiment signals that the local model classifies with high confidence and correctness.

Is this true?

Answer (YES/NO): NO